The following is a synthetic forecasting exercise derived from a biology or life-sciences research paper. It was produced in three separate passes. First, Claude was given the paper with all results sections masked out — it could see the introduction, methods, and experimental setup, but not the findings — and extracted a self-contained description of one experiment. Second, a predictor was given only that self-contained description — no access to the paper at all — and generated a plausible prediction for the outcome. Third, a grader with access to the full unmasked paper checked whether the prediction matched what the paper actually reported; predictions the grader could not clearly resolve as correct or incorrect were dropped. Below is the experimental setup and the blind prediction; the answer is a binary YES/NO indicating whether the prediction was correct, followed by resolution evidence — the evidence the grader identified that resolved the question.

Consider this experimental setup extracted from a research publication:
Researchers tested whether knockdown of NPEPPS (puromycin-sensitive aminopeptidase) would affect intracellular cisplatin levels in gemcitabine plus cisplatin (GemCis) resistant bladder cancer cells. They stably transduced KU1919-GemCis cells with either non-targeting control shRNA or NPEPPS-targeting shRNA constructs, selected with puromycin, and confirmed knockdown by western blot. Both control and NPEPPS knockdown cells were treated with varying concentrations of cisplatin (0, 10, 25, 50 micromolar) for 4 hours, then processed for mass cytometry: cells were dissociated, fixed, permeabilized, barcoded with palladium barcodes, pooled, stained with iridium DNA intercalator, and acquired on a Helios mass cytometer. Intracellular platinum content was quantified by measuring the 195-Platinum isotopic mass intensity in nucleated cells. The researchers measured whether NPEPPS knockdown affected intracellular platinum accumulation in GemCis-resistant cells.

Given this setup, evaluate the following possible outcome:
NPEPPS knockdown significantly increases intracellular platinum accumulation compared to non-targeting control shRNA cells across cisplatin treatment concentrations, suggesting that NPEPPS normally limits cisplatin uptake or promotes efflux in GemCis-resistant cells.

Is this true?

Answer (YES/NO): NO